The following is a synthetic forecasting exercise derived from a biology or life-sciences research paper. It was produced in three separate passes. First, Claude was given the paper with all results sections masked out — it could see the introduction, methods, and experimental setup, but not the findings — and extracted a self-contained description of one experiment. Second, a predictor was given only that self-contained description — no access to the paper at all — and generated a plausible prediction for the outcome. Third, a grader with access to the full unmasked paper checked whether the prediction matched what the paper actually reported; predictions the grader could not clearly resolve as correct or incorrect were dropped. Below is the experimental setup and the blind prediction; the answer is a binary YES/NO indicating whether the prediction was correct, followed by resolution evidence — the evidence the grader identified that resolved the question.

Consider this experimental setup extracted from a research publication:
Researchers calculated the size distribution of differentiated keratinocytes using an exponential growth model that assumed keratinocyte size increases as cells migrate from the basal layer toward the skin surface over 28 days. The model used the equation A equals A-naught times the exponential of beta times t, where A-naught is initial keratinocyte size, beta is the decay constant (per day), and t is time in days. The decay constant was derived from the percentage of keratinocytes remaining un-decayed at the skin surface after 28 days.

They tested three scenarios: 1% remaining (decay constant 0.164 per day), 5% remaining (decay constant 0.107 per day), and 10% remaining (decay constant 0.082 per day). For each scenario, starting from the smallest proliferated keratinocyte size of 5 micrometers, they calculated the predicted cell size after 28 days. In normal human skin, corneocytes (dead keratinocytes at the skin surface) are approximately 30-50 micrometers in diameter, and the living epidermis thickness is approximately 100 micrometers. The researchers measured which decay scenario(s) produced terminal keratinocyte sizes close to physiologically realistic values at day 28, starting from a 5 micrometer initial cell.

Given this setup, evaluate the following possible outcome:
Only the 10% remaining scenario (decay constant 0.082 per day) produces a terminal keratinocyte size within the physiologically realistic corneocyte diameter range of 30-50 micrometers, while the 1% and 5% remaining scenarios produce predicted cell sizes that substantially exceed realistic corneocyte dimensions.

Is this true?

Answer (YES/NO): YES